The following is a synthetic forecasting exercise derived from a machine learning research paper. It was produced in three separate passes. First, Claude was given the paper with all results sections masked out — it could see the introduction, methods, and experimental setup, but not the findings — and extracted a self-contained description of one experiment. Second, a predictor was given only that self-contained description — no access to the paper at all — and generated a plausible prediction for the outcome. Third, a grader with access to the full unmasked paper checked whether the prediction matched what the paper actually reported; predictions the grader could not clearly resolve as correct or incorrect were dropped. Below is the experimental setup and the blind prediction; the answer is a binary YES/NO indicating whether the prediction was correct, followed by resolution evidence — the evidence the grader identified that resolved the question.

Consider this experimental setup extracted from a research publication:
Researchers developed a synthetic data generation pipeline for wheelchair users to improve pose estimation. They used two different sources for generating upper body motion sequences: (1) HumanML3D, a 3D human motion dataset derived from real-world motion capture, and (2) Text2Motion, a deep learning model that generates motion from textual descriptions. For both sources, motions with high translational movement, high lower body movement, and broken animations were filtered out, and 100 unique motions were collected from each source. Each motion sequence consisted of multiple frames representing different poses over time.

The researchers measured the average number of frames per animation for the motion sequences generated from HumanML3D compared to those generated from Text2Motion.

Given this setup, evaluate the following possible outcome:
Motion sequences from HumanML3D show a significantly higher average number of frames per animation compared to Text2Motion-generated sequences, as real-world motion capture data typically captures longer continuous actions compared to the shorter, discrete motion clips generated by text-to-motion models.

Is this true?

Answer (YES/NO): NO